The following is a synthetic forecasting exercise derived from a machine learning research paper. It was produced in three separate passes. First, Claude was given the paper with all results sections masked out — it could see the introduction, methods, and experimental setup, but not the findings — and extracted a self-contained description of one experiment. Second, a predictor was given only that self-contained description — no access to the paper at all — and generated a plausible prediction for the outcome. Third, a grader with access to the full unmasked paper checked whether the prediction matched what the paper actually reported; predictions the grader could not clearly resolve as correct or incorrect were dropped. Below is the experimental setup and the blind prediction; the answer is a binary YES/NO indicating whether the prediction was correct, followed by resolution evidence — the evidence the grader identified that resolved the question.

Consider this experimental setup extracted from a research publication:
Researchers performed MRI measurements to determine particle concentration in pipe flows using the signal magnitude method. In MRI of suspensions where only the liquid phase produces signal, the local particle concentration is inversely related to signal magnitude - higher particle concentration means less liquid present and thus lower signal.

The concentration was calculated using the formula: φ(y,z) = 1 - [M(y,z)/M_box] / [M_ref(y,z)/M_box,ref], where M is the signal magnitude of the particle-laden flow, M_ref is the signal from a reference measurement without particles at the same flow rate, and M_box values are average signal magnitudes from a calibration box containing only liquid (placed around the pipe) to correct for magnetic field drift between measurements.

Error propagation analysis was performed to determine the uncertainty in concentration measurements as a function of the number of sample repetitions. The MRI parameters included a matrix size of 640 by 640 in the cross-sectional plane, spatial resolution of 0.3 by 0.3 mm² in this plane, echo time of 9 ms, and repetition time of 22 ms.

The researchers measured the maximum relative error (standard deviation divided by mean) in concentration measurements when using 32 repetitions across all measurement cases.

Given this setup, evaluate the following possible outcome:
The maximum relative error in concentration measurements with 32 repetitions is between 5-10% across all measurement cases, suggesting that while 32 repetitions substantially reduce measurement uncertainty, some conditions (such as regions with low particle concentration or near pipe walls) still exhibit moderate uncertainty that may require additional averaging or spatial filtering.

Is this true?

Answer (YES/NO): NO